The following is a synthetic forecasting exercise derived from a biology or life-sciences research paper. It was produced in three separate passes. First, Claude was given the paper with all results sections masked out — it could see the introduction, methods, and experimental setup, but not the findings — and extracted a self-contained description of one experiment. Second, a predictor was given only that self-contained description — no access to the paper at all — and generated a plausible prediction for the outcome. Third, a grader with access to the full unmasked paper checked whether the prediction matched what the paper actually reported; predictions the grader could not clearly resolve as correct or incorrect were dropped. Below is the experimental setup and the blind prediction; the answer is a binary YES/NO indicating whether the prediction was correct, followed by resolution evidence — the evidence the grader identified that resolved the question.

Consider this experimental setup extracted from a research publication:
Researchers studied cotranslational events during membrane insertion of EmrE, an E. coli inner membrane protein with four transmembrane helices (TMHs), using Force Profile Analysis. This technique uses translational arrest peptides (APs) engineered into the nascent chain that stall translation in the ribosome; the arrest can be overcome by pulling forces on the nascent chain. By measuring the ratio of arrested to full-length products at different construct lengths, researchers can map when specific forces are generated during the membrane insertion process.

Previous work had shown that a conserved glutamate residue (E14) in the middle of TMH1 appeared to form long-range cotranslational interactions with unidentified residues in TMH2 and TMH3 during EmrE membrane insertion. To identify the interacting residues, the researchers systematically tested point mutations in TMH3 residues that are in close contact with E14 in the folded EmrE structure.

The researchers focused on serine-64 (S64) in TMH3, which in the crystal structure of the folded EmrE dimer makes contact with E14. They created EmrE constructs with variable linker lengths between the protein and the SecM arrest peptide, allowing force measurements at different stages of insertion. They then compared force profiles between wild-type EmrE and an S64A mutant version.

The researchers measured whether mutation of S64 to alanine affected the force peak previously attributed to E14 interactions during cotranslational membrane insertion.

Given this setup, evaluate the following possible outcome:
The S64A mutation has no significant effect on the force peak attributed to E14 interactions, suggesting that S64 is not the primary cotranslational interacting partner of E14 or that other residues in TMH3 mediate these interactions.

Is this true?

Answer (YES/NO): NO